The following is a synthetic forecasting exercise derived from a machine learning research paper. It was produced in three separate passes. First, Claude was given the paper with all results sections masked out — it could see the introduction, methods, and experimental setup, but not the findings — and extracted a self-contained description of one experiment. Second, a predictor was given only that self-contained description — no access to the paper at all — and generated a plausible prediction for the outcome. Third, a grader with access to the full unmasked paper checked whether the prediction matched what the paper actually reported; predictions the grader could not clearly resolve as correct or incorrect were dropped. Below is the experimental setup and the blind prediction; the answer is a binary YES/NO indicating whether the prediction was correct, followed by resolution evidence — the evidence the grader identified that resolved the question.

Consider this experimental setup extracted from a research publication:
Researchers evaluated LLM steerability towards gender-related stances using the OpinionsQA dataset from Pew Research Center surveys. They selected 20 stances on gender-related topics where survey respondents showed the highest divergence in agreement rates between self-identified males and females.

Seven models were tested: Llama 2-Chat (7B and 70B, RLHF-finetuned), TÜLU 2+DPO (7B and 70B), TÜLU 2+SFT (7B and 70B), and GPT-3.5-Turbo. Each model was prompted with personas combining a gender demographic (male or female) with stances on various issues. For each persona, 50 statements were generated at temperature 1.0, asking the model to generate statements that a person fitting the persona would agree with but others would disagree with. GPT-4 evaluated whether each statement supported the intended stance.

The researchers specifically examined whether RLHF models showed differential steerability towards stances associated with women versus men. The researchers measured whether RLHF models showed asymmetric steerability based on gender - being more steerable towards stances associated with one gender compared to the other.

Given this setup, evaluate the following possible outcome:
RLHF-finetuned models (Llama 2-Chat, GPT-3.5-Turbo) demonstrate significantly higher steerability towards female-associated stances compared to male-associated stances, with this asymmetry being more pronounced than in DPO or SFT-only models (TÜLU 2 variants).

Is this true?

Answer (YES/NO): NO